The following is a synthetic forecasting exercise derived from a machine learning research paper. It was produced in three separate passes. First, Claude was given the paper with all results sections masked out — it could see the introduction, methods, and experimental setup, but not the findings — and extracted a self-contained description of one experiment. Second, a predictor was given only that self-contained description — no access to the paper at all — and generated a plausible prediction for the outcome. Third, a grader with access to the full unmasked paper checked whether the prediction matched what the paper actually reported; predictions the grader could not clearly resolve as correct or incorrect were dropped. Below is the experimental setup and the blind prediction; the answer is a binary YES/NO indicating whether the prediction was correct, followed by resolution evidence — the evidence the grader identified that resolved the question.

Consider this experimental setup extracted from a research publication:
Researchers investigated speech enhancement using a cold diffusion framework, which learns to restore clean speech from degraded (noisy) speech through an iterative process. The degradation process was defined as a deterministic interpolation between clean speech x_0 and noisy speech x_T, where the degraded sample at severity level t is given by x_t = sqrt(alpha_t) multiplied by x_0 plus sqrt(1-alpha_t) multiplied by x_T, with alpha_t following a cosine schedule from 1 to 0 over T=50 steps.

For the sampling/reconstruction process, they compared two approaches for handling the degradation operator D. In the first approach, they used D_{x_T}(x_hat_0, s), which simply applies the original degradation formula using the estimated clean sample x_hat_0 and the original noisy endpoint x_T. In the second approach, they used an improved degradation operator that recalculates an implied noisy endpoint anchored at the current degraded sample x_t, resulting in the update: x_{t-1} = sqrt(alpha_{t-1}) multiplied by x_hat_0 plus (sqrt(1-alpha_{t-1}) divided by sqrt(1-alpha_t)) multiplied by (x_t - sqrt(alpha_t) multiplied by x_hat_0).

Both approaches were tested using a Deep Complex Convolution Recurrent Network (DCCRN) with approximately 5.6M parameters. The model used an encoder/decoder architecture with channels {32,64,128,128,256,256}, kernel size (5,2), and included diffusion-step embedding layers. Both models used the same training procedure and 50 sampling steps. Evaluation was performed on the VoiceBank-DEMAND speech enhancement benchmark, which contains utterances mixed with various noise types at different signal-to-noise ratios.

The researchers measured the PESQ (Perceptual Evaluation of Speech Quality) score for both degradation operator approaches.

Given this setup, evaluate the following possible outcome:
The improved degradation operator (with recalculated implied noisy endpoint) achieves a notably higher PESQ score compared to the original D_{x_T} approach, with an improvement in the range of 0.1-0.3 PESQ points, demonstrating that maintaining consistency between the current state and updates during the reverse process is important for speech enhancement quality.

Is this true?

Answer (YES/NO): NO